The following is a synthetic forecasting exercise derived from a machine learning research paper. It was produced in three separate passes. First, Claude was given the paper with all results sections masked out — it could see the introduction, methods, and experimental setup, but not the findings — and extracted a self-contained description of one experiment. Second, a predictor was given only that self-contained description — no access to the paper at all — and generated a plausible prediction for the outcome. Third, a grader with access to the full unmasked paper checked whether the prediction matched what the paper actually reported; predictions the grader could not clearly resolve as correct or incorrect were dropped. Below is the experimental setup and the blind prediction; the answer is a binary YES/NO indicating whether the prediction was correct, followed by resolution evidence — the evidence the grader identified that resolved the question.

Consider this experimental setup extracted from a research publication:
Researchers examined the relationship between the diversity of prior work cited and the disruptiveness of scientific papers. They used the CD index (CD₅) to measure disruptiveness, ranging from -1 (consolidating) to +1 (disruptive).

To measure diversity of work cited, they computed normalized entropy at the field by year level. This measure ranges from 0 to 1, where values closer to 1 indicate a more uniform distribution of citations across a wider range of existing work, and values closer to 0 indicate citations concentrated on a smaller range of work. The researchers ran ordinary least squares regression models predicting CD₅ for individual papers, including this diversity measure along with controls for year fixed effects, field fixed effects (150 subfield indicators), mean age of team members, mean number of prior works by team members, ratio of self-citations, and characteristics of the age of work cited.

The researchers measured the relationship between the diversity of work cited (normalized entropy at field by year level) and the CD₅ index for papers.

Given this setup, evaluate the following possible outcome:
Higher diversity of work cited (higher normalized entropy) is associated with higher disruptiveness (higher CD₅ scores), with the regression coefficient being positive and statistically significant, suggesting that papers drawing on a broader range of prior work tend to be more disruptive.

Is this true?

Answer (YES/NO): YES